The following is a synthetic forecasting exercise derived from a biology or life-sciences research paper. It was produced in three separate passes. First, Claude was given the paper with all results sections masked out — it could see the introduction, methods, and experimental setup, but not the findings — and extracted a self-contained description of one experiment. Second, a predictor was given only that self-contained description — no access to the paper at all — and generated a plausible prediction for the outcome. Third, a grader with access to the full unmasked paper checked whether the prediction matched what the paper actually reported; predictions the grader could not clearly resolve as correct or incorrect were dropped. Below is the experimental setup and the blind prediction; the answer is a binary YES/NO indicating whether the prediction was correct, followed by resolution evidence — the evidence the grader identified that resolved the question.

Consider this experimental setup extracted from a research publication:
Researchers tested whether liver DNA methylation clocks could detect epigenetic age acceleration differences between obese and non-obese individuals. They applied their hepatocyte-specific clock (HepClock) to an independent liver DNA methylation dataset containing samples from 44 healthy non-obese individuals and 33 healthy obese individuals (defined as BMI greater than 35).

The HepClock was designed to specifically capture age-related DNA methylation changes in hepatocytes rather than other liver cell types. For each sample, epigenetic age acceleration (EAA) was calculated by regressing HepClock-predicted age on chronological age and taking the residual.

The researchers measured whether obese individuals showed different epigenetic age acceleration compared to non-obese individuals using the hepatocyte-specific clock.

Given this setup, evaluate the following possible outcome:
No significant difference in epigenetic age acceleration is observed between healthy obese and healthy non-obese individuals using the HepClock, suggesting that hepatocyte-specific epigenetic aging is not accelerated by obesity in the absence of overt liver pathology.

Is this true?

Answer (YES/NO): NO